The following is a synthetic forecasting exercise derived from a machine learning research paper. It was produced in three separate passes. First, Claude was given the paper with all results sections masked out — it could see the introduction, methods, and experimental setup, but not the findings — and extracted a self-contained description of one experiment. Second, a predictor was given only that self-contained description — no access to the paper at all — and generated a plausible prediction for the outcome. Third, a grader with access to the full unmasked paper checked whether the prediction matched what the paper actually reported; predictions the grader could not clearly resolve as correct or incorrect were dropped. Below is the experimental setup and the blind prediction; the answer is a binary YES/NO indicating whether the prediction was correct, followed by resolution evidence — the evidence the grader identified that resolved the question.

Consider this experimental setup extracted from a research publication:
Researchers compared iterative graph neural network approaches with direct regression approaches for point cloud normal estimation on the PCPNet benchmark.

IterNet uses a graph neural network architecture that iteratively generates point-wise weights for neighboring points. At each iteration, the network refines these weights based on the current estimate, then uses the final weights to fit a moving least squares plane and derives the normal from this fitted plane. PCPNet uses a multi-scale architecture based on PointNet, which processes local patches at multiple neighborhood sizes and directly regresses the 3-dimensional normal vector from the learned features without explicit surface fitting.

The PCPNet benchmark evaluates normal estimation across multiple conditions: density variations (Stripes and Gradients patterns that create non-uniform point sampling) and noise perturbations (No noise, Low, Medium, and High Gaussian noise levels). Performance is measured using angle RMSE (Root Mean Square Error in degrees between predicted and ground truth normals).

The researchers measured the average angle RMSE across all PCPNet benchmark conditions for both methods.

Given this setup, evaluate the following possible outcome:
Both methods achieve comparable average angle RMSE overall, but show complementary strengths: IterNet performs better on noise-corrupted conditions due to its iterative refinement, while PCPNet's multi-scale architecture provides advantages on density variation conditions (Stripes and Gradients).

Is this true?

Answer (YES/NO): NO